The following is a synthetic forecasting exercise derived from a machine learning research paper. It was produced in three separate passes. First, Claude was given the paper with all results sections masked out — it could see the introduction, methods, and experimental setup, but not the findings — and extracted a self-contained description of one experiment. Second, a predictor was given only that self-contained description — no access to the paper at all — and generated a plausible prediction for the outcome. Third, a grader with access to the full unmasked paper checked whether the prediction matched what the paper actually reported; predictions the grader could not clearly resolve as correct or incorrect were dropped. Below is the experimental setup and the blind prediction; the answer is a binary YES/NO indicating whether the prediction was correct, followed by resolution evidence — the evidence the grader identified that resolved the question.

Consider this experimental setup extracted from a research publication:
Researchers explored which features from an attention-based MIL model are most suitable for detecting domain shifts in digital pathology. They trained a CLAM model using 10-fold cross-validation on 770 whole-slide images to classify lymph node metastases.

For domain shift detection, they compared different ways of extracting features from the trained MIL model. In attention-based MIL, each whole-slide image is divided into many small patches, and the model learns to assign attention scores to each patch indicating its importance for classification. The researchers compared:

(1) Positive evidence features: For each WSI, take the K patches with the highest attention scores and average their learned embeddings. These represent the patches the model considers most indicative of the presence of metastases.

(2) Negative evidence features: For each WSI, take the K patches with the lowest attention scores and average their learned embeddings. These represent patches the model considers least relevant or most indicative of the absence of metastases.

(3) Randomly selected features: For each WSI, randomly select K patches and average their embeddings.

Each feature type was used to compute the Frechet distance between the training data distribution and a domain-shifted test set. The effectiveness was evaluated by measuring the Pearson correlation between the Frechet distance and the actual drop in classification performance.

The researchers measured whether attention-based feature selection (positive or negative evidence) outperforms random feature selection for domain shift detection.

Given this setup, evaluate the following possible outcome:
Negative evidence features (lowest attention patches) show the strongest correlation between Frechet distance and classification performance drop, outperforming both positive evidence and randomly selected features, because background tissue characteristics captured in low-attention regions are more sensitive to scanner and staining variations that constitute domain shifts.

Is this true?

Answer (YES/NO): NO